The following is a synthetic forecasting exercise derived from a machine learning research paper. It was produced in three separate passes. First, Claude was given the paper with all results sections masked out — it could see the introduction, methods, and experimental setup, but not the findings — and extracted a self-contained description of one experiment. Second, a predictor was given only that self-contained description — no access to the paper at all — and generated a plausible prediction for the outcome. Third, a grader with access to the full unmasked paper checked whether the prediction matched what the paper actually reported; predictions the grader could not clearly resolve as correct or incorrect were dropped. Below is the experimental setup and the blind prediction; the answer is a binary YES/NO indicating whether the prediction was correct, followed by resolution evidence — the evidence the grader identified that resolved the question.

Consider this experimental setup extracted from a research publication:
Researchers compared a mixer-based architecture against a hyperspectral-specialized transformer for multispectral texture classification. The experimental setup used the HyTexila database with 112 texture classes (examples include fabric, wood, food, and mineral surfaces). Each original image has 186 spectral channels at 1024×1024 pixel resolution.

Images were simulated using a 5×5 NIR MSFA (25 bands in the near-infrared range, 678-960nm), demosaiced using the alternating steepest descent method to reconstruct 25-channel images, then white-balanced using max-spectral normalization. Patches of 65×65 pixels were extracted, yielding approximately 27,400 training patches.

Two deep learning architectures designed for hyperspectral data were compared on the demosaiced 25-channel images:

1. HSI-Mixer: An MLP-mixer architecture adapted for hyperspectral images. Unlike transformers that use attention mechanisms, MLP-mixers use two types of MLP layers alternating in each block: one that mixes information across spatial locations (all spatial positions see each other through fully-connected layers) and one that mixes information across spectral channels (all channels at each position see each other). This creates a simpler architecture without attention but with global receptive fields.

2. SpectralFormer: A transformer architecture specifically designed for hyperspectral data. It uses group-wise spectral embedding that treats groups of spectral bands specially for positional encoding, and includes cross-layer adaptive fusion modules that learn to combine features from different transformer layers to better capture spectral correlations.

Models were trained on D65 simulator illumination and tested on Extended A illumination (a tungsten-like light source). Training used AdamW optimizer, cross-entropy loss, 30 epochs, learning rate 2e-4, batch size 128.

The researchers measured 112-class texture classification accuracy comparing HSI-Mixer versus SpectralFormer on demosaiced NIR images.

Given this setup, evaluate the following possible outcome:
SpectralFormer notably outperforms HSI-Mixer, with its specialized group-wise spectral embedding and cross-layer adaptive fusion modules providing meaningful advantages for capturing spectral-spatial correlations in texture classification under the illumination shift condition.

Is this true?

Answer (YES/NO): NO